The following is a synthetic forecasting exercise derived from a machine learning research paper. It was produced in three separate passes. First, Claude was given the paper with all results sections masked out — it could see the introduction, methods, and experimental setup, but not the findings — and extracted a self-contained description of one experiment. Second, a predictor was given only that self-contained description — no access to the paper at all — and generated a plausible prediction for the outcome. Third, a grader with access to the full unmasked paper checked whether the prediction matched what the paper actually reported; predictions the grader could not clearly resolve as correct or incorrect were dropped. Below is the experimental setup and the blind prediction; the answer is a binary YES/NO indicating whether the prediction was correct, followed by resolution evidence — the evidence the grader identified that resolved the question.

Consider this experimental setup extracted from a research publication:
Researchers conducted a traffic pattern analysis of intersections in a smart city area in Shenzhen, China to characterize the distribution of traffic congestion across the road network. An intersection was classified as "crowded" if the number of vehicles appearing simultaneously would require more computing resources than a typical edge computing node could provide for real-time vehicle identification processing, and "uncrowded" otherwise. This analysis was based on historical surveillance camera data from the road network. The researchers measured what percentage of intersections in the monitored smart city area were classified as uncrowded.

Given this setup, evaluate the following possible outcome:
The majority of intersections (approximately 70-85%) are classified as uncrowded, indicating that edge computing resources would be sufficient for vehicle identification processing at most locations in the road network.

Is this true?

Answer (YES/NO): NO